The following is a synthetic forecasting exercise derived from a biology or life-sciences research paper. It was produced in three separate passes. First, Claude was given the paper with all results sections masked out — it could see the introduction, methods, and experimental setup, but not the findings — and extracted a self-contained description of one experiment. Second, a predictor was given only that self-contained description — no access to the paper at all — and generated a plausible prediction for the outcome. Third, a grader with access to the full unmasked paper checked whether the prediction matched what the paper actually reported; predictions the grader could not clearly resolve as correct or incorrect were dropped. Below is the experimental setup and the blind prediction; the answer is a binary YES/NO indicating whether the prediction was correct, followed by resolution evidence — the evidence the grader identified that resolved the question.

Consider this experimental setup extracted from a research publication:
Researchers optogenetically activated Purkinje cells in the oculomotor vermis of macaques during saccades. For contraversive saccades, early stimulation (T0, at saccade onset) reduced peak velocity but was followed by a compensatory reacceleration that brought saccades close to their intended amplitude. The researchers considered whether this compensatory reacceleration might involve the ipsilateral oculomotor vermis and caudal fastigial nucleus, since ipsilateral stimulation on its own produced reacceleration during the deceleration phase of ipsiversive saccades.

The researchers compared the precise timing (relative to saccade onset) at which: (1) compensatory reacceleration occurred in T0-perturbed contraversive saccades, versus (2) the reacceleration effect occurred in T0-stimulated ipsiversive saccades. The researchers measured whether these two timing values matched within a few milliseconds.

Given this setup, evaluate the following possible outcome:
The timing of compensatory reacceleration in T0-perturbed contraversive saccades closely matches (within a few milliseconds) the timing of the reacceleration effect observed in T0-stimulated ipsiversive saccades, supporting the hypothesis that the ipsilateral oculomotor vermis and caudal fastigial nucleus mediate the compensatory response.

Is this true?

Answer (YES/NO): YES